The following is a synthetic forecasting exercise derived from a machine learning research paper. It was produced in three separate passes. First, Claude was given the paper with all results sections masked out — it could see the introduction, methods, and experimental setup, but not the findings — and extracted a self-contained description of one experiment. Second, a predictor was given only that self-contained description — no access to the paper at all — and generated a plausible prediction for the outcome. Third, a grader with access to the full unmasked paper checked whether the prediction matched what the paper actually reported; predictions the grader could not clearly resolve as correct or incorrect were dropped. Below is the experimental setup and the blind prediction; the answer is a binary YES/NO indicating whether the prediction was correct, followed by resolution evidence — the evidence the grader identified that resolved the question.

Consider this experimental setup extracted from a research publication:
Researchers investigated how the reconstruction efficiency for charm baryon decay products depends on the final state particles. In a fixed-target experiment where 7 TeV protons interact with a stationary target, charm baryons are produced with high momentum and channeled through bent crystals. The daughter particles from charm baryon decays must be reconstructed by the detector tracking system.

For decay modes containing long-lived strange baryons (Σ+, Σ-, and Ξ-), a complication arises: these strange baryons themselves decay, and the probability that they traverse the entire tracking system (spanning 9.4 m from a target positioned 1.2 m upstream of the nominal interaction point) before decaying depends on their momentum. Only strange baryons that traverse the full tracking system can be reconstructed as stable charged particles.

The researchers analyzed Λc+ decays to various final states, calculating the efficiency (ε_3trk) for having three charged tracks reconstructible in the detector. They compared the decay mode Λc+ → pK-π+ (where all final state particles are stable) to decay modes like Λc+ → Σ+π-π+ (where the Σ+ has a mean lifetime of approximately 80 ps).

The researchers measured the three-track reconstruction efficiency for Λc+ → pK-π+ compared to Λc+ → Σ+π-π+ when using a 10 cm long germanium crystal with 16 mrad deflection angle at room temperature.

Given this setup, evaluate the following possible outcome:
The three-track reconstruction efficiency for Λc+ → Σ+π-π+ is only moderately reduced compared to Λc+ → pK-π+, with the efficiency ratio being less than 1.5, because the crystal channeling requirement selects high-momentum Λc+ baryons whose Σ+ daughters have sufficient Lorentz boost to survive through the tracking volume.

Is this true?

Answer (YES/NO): NO